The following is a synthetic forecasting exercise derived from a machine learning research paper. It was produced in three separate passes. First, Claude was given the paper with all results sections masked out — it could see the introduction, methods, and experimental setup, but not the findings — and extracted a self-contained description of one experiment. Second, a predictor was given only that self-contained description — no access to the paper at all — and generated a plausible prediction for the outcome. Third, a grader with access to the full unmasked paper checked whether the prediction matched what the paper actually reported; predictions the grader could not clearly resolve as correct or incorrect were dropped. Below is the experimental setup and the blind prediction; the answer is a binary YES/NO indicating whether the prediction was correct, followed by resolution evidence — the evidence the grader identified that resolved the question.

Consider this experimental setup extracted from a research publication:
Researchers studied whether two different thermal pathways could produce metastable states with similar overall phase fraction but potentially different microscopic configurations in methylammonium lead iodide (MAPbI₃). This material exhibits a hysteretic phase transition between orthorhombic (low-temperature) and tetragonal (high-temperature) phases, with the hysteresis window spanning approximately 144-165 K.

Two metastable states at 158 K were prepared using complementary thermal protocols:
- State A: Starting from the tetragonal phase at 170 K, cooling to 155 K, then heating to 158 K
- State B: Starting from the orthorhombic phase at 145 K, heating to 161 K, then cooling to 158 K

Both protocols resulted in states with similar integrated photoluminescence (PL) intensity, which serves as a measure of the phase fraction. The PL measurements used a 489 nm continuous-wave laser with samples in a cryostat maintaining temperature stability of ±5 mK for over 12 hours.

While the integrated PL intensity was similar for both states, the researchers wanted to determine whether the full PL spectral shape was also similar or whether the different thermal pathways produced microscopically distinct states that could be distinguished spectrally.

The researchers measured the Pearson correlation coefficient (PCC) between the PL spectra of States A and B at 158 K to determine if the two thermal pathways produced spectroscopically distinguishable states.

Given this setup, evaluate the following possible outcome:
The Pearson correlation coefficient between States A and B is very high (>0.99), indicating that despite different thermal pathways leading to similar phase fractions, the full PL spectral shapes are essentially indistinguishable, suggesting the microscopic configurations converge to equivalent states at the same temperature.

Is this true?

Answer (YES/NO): NO